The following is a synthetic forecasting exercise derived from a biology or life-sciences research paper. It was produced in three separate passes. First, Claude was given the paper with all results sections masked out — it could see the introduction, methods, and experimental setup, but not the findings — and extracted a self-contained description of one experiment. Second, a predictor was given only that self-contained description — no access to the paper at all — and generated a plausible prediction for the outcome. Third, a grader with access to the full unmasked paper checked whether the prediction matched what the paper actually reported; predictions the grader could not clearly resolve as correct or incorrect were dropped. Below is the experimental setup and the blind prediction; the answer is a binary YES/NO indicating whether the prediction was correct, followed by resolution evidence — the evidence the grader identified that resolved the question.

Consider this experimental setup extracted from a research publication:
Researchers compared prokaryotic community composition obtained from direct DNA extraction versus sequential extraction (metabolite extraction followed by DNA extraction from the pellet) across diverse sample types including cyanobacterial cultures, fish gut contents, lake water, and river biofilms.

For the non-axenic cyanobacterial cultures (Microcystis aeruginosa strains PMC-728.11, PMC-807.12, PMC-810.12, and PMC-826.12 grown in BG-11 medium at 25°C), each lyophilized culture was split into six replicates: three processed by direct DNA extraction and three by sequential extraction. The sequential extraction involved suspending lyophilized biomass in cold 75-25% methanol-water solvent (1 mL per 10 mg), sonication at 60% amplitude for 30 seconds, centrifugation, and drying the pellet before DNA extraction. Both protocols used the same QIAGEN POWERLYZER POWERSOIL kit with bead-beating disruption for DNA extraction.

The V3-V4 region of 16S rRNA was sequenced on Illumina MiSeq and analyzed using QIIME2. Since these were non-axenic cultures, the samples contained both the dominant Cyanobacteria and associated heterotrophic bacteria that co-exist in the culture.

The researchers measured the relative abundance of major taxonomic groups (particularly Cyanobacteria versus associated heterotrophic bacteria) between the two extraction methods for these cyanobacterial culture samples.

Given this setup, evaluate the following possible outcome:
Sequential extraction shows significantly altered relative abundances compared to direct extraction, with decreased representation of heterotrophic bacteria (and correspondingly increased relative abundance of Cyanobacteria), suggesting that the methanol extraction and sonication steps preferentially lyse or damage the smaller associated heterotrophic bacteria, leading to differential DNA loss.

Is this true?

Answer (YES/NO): NO